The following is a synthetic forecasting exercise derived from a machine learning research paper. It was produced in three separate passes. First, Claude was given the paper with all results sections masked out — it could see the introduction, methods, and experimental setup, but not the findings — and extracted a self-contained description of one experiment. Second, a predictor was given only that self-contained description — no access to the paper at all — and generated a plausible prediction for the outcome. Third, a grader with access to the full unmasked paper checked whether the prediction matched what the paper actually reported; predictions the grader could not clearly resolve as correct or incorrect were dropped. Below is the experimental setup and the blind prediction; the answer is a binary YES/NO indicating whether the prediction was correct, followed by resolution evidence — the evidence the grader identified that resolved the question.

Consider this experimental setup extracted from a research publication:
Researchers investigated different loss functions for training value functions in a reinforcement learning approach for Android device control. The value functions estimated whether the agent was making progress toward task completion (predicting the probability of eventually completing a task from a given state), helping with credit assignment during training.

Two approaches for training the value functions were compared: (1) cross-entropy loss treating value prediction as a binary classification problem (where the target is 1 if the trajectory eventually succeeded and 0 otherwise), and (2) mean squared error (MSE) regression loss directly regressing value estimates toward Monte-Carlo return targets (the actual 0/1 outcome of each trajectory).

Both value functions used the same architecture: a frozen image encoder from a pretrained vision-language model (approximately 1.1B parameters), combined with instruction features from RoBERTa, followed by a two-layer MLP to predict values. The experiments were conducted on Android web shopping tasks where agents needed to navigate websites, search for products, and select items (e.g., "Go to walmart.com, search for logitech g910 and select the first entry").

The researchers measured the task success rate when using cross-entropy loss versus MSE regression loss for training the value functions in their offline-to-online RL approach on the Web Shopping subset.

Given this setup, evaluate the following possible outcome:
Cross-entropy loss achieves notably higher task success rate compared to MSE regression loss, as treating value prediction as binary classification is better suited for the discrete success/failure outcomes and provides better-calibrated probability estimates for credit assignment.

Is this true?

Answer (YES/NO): YES